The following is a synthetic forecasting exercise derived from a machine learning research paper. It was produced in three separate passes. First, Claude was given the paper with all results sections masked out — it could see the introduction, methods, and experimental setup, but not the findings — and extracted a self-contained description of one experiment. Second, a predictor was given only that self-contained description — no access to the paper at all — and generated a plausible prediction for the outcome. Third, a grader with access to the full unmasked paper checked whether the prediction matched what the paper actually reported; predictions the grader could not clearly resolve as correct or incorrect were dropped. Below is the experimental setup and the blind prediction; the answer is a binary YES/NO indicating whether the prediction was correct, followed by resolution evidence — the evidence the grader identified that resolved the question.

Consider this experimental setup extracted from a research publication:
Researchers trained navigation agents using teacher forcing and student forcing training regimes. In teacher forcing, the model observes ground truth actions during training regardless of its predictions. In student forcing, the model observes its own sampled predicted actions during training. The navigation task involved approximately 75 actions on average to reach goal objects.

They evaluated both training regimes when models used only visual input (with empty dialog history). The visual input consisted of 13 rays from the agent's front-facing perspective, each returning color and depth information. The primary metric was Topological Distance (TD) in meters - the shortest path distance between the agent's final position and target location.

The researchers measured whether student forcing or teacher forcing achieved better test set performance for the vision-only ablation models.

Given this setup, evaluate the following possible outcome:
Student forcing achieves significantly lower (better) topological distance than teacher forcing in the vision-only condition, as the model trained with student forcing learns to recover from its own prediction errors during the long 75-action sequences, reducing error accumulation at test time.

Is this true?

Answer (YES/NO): NO